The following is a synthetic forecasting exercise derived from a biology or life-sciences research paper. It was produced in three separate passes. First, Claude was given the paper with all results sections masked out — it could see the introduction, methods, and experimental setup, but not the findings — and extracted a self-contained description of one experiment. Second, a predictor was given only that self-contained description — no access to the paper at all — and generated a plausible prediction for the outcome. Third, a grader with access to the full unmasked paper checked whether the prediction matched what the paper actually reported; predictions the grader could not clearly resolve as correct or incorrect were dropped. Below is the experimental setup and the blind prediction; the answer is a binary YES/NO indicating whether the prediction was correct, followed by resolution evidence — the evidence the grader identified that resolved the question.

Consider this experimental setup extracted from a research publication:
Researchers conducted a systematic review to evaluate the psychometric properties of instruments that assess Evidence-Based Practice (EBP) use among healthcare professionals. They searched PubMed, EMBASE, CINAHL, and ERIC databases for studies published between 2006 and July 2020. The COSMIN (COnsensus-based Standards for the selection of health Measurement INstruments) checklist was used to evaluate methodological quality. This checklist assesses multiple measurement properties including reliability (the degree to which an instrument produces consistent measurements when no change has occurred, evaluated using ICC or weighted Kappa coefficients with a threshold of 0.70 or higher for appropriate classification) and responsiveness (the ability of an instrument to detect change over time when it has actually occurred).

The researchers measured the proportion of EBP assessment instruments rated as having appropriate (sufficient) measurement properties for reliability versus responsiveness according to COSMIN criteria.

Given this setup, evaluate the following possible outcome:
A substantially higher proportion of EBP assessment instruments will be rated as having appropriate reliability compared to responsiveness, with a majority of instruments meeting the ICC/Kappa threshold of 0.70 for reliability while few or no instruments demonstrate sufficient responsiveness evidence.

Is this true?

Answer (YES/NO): NO